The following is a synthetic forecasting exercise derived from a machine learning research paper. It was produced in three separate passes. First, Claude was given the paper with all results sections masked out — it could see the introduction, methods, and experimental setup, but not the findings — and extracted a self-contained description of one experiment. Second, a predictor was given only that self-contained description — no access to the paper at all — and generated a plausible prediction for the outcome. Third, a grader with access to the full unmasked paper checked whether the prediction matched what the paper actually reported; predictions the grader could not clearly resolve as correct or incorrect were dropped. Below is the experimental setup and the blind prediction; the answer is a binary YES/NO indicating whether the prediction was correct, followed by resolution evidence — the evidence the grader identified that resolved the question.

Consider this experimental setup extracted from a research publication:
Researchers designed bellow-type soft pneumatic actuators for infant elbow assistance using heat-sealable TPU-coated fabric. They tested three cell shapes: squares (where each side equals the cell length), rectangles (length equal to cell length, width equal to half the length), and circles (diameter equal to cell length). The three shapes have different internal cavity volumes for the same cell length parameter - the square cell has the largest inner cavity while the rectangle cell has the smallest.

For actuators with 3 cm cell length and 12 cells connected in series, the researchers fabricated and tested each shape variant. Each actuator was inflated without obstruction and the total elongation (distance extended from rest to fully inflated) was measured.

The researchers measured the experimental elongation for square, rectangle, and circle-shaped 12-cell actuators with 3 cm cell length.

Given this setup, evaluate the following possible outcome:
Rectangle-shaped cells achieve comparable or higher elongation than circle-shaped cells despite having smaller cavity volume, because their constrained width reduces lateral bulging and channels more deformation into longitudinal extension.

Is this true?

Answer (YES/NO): NO